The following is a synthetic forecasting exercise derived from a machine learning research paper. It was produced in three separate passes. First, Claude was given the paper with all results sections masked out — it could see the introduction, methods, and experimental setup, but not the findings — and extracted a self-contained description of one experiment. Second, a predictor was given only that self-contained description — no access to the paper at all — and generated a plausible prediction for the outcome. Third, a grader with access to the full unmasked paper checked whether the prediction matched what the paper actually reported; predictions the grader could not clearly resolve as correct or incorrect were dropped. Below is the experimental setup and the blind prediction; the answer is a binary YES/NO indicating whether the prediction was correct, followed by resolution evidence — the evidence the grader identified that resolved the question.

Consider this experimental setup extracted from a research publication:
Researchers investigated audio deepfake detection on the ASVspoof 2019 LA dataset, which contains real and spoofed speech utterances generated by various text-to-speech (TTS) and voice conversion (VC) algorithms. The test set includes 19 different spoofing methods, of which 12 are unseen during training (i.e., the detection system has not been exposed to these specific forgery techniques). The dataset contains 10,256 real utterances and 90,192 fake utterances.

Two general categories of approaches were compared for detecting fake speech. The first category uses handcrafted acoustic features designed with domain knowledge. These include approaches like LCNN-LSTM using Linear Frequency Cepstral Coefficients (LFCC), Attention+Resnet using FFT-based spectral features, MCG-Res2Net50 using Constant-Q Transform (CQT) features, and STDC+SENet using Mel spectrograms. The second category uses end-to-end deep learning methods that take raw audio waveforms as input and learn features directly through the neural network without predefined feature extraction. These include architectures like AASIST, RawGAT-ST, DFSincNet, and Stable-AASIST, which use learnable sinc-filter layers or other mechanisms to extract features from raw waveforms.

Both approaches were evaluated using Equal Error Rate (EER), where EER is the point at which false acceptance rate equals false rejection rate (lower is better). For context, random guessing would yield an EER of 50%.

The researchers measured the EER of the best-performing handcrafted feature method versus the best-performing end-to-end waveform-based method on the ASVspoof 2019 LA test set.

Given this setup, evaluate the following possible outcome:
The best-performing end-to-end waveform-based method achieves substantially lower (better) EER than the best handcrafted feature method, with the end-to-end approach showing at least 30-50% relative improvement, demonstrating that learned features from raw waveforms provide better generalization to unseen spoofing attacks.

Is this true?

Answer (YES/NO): NO